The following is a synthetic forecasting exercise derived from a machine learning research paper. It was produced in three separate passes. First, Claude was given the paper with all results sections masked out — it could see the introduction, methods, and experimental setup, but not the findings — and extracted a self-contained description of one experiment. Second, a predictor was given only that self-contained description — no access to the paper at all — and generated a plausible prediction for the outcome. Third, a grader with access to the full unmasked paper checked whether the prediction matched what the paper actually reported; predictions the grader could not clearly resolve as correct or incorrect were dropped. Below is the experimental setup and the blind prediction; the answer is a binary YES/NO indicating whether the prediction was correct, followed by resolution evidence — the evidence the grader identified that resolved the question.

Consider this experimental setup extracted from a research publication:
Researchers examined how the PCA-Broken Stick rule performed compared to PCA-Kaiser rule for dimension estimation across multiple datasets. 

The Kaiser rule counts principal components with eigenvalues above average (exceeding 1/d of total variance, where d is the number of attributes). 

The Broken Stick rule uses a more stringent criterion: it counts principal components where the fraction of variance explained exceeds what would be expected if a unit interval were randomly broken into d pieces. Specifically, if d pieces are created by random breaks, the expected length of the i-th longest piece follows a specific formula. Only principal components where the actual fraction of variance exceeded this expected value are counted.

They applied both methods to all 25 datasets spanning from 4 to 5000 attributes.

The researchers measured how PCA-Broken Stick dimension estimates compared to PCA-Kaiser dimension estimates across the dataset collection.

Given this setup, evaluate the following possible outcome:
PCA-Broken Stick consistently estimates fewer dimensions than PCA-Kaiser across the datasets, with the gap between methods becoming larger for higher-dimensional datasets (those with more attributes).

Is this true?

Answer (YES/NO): NO